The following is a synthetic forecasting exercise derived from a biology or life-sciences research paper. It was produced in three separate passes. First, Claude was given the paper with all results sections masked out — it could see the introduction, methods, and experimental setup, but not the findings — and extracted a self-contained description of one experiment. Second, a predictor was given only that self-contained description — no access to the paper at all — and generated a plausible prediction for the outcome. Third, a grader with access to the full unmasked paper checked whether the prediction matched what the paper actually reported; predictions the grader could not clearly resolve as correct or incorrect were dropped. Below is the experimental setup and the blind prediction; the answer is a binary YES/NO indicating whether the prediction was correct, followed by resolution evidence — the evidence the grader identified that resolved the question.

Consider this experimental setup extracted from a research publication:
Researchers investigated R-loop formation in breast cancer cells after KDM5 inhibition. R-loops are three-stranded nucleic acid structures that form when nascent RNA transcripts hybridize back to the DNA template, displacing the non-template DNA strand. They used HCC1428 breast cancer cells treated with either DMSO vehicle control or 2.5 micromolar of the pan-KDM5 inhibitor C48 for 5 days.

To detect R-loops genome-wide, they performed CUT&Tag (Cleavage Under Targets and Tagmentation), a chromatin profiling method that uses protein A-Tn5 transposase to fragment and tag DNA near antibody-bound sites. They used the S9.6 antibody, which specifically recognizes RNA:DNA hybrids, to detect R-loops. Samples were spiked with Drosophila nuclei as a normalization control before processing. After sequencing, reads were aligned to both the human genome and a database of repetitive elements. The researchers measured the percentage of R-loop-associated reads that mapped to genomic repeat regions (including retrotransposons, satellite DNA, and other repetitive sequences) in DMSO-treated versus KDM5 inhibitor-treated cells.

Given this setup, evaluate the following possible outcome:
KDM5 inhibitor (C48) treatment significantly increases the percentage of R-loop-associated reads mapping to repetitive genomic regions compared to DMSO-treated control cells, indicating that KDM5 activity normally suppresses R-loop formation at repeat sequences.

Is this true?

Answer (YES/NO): YES